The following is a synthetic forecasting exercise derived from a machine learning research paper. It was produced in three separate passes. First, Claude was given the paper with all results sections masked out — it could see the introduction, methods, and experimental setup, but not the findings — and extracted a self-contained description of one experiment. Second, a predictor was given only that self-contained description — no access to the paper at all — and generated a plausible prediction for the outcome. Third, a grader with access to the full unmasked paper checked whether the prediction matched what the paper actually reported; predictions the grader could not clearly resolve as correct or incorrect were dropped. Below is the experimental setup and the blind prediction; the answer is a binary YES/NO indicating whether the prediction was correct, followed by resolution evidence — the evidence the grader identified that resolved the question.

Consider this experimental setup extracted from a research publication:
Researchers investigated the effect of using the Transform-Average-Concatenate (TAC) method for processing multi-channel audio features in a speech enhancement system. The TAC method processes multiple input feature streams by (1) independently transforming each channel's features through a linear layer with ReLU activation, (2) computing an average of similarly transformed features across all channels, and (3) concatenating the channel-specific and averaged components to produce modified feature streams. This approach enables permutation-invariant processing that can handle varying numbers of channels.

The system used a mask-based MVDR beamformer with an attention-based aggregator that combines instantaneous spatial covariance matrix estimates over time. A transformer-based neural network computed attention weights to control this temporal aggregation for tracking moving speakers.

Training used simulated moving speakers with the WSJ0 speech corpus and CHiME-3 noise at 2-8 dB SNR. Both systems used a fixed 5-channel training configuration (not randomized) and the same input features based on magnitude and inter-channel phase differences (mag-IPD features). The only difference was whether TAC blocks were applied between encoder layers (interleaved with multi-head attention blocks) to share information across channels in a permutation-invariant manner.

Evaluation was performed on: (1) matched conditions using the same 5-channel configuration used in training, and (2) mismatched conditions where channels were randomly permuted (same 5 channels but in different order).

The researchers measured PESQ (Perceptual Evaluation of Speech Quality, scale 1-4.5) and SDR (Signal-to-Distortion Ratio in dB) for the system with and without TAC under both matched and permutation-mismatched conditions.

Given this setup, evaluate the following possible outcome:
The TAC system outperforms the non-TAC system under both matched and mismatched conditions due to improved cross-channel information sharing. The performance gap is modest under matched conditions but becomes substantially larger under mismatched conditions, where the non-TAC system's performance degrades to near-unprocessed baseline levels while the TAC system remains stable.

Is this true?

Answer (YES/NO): NO